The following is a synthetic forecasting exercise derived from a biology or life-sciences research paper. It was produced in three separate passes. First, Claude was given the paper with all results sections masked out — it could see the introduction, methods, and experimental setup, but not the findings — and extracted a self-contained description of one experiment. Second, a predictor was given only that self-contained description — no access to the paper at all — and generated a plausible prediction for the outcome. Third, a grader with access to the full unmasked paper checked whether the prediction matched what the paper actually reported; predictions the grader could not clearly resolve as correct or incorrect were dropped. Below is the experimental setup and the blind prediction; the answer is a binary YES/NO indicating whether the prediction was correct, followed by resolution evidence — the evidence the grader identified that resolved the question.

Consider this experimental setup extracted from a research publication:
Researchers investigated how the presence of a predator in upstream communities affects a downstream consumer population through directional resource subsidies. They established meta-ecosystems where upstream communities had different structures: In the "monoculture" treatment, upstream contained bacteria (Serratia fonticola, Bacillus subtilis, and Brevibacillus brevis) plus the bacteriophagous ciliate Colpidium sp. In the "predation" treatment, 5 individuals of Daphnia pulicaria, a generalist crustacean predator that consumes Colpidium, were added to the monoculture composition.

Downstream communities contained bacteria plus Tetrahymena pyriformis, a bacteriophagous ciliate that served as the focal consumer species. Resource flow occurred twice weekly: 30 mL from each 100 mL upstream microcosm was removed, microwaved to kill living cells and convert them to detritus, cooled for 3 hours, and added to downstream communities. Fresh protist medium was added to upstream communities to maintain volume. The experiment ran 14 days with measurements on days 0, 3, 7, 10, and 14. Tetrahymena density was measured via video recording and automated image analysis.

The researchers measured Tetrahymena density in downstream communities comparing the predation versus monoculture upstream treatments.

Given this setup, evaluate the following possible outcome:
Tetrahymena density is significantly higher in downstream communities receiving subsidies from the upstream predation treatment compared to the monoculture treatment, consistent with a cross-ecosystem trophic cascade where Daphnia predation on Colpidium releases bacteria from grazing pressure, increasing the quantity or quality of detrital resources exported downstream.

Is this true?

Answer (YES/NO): NO